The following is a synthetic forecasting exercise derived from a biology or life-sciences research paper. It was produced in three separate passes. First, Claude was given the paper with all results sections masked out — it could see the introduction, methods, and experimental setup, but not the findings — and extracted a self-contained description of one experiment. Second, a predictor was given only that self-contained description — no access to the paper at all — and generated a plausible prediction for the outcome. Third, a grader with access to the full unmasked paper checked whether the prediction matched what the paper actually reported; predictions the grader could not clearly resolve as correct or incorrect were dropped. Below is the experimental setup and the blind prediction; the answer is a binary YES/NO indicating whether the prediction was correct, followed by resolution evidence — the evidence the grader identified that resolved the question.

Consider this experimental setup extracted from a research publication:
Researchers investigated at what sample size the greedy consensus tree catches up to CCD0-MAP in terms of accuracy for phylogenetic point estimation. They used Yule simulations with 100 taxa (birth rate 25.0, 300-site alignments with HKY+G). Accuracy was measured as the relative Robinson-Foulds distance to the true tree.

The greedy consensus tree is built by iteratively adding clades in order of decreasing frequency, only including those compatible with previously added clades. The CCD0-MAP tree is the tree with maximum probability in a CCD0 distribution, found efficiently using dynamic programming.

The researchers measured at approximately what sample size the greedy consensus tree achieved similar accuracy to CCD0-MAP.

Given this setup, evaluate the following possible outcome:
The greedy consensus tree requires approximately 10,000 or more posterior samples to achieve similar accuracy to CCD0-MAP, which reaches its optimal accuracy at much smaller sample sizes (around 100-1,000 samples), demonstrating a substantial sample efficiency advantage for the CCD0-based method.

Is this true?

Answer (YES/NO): NO